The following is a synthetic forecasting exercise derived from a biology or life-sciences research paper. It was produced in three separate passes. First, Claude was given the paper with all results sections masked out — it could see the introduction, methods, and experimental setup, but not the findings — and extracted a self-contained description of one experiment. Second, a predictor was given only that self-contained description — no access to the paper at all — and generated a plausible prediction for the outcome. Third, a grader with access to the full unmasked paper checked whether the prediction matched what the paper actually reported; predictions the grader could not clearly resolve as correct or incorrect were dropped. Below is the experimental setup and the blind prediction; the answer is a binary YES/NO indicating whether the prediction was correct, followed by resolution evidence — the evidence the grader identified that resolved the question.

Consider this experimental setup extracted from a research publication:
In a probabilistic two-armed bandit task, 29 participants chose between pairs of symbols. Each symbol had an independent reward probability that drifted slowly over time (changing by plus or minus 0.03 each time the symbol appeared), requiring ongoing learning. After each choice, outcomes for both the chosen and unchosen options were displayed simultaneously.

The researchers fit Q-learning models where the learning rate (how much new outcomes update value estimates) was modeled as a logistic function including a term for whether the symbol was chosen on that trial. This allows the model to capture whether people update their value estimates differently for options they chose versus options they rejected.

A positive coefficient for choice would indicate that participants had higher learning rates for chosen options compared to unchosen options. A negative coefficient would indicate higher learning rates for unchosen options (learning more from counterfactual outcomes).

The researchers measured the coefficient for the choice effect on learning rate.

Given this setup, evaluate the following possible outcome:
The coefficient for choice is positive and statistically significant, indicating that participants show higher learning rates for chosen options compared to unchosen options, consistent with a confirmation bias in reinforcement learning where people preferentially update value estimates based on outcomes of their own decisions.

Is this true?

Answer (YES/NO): NO